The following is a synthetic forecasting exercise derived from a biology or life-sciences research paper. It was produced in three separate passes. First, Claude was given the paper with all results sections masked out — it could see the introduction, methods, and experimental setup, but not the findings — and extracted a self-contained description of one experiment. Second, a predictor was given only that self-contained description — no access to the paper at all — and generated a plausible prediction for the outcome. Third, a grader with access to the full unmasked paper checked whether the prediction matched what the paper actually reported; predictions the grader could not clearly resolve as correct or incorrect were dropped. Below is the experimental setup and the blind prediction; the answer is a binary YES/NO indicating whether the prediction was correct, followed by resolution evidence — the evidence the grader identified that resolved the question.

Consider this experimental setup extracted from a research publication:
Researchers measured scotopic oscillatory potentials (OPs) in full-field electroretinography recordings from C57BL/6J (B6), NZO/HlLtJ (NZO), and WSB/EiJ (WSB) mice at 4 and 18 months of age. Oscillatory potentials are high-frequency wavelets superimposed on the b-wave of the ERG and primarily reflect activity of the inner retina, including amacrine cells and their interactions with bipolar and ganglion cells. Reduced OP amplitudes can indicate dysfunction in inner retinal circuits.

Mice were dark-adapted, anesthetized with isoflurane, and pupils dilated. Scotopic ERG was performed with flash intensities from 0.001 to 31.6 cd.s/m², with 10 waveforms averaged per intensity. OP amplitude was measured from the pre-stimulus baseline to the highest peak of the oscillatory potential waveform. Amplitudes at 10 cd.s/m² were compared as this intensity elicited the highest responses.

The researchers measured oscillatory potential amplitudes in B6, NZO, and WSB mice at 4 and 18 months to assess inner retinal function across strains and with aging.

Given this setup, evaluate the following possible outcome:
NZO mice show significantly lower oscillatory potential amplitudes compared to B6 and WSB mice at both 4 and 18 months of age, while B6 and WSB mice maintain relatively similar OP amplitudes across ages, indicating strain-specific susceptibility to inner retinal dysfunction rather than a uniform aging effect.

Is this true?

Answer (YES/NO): NO